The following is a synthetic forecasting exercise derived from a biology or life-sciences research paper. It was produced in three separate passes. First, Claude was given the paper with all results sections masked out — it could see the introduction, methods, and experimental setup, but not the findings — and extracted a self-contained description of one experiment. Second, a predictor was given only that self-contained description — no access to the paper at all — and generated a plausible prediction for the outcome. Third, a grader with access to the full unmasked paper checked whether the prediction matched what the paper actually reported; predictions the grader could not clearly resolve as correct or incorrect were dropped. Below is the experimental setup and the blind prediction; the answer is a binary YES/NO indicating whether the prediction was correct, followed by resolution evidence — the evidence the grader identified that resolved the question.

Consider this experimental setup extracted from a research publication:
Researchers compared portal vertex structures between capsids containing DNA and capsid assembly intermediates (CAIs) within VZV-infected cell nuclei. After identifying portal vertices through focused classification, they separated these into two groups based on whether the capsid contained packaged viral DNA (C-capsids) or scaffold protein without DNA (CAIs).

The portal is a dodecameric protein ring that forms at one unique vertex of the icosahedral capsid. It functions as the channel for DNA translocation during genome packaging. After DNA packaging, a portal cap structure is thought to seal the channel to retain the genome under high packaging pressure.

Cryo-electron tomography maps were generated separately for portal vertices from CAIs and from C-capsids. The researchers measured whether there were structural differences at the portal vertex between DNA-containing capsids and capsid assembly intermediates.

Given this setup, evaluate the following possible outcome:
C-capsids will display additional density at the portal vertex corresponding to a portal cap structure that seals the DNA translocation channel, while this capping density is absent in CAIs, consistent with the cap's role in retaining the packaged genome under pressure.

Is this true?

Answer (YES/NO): YES